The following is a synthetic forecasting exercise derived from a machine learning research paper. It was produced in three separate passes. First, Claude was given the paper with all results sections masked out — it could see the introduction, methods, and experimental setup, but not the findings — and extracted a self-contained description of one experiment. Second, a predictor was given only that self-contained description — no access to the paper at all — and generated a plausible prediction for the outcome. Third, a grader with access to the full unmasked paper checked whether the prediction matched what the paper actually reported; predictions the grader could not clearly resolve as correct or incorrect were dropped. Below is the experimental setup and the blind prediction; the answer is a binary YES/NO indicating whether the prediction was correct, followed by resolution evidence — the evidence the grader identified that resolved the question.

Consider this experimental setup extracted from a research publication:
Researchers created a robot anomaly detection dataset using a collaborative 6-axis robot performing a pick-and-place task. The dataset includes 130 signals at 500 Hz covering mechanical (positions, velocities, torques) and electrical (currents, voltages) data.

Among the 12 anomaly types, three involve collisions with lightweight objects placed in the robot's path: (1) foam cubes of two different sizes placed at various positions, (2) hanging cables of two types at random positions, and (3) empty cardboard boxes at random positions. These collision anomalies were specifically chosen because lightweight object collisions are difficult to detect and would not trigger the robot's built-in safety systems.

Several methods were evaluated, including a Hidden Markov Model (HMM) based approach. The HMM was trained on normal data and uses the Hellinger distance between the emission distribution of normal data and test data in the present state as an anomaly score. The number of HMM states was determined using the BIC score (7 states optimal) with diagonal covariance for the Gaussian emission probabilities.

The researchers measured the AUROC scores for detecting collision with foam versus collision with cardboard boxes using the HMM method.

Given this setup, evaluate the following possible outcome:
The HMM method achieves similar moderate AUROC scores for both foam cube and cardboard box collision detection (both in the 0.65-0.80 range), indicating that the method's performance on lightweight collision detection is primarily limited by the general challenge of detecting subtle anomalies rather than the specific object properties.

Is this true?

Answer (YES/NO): NO